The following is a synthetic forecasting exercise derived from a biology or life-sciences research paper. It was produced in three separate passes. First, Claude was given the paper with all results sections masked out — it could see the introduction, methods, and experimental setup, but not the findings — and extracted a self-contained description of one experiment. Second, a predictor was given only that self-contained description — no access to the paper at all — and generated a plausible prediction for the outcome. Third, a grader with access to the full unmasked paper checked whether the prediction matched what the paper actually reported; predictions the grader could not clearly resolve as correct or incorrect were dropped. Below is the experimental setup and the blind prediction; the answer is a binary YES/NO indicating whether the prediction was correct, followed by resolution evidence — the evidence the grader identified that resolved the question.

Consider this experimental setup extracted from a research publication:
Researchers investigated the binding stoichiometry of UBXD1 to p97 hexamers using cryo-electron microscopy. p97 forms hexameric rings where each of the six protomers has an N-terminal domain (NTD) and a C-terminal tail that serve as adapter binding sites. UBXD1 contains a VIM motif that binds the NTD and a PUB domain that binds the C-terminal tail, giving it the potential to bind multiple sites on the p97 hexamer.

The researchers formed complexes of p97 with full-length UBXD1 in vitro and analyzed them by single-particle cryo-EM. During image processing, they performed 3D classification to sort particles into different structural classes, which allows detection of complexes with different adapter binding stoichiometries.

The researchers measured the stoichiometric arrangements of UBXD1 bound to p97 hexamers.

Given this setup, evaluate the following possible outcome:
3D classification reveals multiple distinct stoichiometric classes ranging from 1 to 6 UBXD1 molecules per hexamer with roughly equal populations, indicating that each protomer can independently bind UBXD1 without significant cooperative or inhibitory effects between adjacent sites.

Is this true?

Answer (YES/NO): NO